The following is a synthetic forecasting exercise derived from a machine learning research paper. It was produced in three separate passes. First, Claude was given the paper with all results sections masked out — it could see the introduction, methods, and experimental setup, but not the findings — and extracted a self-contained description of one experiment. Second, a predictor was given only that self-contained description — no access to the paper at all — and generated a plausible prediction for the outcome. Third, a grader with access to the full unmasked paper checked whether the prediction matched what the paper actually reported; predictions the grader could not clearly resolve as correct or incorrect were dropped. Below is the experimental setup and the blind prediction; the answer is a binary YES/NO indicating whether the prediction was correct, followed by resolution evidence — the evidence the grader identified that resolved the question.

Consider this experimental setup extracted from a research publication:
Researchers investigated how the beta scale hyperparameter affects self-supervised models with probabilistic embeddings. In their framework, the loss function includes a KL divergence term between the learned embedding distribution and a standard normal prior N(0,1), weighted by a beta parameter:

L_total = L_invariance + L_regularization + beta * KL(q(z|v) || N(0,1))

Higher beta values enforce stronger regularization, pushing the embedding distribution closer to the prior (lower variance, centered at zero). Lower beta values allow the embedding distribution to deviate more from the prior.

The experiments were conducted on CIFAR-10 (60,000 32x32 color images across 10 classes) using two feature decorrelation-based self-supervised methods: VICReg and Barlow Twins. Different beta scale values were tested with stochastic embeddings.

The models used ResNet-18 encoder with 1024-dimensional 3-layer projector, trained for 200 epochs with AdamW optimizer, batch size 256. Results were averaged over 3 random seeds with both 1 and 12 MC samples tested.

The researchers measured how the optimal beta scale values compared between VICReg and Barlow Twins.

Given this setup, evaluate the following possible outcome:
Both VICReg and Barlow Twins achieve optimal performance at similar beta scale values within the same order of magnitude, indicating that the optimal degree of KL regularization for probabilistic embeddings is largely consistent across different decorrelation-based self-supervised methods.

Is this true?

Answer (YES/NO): NO